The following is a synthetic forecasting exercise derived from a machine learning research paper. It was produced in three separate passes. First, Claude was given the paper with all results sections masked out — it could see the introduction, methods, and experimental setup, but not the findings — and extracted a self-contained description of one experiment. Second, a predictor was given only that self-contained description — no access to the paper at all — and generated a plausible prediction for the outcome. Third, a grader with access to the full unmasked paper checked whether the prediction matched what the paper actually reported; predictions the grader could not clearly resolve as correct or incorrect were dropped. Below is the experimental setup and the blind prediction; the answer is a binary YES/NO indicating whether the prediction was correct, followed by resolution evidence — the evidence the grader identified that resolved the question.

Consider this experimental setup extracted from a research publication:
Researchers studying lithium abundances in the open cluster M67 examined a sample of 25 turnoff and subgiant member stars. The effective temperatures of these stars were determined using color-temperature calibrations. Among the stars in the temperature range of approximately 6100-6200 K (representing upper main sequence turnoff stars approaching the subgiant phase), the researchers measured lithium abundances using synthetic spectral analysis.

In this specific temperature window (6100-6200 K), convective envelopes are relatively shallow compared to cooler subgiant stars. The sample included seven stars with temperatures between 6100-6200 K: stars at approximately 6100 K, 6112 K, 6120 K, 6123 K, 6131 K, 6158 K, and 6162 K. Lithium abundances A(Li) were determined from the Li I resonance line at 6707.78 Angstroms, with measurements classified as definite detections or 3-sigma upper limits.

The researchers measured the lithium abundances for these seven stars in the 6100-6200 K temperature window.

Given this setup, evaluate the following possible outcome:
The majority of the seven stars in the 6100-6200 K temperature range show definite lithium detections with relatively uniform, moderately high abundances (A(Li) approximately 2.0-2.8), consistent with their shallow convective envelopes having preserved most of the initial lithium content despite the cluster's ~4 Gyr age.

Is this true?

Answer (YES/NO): NO